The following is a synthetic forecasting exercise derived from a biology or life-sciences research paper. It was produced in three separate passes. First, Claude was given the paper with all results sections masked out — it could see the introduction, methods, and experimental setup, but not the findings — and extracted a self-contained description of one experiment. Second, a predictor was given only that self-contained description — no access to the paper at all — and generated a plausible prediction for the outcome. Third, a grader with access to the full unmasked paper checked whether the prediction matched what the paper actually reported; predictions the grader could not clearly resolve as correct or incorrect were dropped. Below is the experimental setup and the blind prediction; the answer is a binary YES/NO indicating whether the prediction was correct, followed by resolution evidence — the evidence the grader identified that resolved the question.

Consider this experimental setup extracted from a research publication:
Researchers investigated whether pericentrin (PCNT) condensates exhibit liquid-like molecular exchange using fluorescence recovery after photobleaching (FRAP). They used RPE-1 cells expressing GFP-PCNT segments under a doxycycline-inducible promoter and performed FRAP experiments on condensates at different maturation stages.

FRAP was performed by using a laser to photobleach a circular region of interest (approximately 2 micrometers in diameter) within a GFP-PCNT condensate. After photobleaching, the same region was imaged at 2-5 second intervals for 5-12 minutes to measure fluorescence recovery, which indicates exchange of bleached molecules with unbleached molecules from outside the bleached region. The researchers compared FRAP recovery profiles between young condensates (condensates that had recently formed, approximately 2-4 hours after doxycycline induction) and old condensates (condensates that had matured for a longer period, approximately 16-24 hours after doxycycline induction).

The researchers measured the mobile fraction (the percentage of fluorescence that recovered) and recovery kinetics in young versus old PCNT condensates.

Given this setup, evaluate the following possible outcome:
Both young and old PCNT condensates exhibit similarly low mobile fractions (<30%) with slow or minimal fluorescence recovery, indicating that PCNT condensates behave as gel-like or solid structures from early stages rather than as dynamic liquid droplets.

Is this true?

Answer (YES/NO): NO